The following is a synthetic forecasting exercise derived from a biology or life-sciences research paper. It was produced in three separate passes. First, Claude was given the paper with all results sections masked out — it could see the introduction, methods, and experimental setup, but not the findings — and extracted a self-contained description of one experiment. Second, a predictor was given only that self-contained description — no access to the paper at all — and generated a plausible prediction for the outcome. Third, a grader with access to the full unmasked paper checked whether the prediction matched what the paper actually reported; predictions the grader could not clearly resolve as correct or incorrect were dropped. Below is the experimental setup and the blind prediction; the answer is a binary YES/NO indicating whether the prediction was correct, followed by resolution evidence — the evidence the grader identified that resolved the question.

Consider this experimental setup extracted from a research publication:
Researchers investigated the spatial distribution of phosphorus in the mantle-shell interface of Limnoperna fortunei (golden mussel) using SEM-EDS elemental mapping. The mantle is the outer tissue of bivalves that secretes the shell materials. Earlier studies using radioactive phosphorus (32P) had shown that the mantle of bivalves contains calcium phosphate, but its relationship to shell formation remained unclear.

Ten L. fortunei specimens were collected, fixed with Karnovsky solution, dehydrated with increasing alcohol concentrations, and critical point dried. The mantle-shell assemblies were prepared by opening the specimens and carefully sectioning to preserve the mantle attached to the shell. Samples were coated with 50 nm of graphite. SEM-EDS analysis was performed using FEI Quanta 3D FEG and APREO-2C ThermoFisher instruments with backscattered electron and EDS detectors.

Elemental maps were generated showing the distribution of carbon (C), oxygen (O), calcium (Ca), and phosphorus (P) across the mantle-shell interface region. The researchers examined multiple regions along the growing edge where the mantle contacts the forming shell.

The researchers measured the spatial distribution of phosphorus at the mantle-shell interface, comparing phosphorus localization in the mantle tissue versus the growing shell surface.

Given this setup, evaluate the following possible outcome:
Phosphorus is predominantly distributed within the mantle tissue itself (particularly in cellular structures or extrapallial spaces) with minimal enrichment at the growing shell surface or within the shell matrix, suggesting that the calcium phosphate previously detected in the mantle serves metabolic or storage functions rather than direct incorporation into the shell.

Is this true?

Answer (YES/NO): NO